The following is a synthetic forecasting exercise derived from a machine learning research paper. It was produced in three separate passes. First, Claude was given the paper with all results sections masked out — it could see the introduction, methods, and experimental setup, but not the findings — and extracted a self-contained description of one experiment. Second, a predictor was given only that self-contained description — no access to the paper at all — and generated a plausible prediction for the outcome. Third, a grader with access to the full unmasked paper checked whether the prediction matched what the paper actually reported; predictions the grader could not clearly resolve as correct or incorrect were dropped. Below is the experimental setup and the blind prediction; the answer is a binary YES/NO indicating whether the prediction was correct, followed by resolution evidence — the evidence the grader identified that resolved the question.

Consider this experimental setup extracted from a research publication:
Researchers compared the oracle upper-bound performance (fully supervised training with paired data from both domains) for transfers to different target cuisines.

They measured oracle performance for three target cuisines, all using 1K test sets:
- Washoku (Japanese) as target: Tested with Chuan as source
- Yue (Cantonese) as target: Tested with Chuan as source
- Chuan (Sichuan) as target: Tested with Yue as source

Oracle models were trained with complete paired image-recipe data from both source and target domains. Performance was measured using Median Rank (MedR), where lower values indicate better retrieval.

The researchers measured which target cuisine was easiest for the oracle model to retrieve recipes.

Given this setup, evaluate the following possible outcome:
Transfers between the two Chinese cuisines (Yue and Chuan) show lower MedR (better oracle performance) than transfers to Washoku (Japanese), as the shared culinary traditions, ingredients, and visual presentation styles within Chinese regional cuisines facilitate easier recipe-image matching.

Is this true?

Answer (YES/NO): YES